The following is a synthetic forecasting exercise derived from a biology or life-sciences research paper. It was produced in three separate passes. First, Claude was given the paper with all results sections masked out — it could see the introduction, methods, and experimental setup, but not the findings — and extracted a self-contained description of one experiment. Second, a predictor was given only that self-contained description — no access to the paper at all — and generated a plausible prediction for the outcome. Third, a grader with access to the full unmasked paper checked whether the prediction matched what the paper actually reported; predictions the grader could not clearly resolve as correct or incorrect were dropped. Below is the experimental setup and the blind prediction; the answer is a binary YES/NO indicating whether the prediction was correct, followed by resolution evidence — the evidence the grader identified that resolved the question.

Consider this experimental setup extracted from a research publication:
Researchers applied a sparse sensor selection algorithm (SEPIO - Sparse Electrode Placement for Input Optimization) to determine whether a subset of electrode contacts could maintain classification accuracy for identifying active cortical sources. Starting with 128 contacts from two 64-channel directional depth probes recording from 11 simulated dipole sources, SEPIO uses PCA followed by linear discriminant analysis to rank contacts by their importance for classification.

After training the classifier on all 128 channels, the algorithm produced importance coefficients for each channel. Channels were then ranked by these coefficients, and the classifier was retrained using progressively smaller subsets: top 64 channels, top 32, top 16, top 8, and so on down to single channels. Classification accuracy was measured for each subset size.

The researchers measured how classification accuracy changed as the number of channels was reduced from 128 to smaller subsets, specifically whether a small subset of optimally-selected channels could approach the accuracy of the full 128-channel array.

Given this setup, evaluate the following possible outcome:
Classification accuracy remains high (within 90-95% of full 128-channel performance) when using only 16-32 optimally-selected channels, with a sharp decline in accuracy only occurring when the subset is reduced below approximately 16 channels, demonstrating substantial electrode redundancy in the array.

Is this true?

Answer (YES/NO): NO